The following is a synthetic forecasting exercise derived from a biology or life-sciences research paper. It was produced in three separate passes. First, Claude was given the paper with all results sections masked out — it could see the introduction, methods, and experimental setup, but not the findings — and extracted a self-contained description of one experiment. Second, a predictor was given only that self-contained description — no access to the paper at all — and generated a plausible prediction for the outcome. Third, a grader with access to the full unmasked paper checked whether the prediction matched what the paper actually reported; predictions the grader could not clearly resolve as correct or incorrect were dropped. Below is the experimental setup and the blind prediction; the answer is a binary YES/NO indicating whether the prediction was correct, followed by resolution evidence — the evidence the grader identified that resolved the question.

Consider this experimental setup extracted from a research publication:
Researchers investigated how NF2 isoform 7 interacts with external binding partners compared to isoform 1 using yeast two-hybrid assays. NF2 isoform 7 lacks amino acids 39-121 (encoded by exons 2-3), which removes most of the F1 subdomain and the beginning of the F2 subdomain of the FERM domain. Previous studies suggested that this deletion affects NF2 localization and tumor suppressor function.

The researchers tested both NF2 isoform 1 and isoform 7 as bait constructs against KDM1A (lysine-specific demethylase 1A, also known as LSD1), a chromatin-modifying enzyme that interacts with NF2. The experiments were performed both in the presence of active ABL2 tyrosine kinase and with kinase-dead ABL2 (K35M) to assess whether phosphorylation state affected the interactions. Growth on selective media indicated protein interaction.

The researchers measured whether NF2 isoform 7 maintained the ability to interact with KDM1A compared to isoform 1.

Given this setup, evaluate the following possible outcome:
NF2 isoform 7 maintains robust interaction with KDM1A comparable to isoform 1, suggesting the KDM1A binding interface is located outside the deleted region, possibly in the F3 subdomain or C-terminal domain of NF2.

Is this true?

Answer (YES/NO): YES